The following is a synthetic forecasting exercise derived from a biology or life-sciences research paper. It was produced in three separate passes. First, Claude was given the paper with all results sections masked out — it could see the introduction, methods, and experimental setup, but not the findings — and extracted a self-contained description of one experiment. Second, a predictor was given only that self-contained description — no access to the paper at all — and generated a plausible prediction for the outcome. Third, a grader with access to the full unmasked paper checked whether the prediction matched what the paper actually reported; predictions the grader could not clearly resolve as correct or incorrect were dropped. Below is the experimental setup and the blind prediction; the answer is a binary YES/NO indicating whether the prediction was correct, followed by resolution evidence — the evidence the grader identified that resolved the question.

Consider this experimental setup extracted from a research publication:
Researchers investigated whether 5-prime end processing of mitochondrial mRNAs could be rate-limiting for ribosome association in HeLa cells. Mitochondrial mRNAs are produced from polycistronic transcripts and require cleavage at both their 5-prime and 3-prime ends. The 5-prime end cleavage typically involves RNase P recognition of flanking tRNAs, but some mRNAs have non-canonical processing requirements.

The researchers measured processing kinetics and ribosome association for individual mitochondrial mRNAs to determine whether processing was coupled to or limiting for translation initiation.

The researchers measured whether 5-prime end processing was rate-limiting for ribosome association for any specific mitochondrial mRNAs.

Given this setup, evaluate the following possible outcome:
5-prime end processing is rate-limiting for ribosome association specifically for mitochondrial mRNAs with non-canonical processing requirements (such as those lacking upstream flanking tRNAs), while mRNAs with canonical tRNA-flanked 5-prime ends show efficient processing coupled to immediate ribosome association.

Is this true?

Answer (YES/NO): NO